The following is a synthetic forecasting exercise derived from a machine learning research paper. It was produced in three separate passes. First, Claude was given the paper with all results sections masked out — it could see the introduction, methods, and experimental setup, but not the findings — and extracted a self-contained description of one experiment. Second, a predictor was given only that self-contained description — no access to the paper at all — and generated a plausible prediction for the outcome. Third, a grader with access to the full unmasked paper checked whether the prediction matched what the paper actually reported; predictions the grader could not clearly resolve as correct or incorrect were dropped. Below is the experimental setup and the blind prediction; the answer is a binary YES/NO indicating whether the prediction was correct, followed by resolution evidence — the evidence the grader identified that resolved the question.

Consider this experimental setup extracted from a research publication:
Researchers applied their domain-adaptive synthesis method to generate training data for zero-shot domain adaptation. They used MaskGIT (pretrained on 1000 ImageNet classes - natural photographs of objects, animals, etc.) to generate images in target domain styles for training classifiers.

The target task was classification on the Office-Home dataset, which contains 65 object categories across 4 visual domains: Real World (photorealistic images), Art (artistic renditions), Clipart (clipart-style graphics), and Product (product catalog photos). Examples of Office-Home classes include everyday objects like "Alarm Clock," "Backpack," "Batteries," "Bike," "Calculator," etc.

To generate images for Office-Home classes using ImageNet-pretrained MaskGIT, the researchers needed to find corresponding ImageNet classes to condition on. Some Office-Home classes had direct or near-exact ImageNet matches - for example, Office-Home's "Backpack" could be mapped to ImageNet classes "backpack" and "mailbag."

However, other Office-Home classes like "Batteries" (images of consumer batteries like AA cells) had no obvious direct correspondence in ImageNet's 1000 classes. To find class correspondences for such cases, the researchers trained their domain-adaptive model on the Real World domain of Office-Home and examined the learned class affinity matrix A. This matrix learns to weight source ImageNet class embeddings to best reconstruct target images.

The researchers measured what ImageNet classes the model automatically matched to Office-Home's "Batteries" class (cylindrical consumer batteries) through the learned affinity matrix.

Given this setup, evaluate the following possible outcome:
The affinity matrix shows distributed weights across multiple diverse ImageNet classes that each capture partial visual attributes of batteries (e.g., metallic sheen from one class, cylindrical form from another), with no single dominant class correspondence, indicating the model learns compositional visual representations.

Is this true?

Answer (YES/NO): NO